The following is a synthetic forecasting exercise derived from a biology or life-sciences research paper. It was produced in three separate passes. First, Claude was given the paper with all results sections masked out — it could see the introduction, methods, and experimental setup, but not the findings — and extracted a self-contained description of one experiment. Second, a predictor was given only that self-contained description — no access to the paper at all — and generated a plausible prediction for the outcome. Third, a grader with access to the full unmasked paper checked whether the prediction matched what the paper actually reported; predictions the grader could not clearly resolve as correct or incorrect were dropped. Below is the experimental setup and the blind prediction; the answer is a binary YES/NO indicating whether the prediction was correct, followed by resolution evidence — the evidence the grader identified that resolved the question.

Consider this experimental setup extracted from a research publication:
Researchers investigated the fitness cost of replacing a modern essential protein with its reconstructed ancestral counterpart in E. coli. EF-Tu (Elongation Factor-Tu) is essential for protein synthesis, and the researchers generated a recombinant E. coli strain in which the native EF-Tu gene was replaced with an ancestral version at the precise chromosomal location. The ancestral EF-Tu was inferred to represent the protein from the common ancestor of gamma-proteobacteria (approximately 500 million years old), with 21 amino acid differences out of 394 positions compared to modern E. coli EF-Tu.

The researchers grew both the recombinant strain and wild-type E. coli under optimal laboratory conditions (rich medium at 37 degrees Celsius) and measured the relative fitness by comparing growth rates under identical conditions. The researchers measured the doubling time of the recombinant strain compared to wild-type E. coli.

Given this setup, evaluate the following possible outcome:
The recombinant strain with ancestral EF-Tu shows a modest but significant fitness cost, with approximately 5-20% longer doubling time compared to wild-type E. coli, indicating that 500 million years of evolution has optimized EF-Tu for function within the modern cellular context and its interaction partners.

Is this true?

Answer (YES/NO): NO